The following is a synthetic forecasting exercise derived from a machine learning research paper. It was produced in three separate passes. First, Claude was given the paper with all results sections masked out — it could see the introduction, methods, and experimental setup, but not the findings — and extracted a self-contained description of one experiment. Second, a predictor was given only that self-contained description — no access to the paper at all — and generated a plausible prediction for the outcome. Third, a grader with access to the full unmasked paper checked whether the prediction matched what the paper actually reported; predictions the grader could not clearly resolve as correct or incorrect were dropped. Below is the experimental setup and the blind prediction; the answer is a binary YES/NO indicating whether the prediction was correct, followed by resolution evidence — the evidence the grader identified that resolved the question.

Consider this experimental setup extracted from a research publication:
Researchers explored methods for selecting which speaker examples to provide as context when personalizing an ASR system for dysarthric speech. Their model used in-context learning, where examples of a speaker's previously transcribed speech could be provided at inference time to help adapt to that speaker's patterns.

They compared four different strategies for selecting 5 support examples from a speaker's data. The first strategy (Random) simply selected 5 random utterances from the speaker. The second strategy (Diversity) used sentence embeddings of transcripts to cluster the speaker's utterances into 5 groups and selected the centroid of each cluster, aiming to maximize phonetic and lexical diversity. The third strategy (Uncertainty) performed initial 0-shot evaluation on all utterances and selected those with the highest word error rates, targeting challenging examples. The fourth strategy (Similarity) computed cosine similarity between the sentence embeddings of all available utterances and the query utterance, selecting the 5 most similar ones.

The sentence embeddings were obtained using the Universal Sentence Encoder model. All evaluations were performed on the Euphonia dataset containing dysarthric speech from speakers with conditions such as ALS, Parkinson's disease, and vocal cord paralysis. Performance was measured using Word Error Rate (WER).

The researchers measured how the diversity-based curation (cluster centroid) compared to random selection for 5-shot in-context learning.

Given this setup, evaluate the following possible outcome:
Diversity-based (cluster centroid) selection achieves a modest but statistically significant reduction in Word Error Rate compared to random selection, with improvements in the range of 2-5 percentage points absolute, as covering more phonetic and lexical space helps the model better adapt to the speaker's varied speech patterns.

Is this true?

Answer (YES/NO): NO